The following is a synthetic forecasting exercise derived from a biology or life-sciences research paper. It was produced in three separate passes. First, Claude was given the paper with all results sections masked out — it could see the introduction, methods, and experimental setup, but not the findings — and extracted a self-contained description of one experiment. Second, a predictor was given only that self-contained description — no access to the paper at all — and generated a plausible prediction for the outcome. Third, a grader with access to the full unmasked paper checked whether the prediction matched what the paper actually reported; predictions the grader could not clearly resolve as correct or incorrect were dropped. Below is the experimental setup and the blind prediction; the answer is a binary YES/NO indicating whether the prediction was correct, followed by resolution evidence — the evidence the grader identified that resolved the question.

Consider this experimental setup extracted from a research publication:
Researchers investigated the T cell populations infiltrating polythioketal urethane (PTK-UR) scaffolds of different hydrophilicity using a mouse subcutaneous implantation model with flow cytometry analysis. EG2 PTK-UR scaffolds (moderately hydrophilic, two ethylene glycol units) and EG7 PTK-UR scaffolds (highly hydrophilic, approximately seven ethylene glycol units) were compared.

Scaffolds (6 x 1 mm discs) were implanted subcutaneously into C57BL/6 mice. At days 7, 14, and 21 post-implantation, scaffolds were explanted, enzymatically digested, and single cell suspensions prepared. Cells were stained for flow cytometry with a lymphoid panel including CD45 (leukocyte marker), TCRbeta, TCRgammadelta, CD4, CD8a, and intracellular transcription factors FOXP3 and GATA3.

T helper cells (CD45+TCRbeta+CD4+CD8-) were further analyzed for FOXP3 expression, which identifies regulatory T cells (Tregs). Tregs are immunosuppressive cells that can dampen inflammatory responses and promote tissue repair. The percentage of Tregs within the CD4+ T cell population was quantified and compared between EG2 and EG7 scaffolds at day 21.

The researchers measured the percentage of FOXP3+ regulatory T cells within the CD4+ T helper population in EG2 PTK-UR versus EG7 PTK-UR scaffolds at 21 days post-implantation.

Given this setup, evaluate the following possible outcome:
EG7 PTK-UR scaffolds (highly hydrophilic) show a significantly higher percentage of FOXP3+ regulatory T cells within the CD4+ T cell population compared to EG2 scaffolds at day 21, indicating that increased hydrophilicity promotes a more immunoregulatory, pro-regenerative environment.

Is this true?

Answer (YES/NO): YES